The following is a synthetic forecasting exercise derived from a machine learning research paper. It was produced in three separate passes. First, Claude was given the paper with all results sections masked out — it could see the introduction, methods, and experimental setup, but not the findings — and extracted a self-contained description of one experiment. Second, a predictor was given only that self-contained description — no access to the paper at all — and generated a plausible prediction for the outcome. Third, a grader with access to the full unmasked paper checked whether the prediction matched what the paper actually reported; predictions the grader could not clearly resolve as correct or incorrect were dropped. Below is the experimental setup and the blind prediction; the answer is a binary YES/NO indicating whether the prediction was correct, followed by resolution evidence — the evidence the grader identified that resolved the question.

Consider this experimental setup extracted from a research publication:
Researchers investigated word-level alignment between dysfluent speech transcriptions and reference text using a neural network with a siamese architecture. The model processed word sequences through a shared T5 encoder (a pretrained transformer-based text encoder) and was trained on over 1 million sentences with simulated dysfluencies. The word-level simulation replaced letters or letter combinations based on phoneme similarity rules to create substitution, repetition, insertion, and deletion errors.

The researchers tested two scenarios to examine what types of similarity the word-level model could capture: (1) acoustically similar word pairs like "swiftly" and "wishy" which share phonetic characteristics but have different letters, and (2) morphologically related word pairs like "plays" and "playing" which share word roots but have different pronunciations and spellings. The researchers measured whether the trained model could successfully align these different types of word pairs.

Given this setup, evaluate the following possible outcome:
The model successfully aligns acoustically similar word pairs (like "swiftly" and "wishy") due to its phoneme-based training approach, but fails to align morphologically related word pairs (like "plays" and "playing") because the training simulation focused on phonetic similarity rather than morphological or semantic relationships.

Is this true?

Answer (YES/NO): NO